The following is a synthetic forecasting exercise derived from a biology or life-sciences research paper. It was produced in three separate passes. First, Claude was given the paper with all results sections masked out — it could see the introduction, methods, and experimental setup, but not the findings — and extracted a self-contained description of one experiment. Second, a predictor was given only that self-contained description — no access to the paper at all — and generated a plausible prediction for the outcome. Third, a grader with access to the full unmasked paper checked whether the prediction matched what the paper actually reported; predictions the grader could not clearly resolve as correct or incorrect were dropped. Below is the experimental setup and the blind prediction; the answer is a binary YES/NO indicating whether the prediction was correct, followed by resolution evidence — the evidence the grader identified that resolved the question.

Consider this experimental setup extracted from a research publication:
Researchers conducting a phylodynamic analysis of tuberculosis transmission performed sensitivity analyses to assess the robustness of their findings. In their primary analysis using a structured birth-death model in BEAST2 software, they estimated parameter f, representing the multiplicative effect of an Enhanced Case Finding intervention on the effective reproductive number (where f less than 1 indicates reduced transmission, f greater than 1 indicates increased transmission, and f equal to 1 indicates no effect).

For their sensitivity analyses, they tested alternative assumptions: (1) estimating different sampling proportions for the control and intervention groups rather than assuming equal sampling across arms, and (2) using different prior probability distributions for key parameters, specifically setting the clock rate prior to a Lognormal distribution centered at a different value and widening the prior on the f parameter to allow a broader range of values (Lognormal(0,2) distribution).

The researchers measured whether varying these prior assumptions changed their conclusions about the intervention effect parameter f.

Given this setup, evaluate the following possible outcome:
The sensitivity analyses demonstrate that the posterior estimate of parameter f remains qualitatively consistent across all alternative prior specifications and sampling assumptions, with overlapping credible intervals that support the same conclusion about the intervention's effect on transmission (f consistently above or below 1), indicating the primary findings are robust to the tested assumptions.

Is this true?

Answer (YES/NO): NO